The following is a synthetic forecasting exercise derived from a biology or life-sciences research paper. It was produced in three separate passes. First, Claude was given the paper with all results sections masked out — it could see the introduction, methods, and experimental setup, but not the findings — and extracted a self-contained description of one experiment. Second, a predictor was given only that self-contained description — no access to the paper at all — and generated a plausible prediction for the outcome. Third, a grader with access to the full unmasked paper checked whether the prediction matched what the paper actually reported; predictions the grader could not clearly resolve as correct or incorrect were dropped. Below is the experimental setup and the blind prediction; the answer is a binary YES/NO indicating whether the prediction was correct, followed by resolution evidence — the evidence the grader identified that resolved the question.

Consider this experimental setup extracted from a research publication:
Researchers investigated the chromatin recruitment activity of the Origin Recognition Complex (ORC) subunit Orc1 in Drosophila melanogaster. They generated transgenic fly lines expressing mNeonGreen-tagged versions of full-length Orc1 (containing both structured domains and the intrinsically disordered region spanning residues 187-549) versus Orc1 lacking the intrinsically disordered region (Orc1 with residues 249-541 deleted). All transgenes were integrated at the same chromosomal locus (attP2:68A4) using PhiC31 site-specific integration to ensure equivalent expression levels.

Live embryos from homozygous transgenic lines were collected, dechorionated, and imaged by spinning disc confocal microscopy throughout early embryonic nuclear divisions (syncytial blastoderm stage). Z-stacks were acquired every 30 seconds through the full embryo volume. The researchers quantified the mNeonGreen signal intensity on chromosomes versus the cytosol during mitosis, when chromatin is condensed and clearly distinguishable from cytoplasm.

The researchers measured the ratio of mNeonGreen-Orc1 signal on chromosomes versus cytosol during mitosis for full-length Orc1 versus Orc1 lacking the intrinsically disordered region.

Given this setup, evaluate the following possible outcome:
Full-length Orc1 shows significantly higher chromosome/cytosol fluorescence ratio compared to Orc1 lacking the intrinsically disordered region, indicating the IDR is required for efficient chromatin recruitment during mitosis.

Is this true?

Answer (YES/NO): YES